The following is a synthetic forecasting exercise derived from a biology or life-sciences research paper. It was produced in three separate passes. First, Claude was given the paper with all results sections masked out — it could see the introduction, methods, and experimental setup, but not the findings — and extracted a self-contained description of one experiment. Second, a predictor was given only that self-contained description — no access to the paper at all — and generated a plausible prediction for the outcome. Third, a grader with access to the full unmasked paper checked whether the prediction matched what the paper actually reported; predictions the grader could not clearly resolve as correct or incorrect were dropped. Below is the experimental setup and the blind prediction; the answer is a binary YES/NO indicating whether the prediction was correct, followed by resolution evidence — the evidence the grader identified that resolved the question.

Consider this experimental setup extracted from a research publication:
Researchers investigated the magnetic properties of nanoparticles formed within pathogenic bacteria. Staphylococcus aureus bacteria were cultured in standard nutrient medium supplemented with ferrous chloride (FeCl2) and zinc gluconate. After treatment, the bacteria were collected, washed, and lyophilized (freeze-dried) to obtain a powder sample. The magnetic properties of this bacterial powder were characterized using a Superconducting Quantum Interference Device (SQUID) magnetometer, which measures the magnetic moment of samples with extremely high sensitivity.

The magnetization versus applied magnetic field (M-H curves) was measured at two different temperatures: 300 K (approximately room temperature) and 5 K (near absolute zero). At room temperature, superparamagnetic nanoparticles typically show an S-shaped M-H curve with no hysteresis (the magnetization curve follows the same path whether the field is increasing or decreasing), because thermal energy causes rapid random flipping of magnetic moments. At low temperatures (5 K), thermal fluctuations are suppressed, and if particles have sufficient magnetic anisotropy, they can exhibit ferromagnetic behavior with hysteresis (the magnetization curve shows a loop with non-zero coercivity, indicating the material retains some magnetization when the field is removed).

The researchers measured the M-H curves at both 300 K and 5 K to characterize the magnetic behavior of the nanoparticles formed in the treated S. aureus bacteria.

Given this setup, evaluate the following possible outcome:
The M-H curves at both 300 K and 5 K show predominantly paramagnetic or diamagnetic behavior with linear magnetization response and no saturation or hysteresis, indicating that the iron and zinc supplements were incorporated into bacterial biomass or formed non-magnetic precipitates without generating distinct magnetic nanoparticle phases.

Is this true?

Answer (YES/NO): NO